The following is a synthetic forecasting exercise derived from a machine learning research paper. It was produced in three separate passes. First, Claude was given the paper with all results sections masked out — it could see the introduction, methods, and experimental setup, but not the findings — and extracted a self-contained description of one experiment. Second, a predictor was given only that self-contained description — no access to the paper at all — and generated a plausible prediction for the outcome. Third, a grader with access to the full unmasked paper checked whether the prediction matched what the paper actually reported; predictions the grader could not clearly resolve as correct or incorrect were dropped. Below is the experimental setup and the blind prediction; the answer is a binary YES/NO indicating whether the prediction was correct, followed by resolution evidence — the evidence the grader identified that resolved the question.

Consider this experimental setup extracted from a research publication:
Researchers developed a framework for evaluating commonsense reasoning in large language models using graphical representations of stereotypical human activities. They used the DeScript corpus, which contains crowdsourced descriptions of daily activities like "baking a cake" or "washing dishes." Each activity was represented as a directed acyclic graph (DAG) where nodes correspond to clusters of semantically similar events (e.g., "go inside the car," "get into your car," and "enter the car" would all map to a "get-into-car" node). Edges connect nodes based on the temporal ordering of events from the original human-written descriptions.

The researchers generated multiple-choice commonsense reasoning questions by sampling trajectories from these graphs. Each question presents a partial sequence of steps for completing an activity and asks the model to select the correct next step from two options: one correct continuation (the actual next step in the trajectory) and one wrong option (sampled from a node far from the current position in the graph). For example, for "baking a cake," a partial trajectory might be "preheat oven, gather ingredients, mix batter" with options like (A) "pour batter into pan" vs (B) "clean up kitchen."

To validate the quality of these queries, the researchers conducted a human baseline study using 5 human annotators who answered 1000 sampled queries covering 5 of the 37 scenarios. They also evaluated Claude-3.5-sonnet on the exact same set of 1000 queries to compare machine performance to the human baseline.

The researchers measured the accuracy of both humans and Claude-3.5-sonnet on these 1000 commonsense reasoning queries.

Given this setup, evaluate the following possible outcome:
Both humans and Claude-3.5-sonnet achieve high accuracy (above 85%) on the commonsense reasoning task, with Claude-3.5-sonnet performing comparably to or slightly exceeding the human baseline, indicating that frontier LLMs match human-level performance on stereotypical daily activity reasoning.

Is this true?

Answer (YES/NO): YES